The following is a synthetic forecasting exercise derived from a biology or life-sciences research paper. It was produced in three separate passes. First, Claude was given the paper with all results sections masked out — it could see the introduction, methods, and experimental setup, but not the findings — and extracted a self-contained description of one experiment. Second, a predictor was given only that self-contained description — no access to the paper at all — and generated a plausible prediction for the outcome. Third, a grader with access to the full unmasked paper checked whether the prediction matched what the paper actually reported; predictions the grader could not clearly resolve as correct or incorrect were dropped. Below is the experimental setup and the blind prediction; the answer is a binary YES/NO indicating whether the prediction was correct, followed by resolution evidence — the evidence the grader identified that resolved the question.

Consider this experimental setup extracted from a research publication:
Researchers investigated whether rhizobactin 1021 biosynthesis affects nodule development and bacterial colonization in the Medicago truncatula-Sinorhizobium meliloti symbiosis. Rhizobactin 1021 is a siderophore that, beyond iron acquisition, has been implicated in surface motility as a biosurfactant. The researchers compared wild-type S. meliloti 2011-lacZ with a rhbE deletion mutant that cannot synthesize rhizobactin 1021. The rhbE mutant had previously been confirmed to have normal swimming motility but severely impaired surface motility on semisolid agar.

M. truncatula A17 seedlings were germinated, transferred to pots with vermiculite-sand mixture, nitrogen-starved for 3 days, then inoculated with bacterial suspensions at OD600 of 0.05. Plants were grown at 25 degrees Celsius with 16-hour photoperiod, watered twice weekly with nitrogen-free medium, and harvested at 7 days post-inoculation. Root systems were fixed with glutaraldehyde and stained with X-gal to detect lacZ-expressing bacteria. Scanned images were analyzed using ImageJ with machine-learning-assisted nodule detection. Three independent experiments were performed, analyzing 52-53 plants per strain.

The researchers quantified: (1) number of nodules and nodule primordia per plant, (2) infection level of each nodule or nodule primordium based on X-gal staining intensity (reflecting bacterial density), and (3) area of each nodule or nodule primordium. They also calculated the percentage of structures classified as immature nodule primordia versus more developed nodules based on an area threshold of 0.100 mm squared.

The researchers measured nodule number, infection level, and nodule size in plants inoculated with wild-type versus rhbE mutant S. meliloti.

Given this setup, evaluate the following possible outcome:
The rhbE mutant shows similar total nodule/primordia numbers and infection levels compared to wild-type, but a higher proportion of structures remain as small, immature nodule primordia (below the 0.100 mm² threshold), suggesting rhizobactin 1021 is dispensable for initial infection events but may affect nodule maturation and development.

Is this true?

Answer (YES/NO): NO